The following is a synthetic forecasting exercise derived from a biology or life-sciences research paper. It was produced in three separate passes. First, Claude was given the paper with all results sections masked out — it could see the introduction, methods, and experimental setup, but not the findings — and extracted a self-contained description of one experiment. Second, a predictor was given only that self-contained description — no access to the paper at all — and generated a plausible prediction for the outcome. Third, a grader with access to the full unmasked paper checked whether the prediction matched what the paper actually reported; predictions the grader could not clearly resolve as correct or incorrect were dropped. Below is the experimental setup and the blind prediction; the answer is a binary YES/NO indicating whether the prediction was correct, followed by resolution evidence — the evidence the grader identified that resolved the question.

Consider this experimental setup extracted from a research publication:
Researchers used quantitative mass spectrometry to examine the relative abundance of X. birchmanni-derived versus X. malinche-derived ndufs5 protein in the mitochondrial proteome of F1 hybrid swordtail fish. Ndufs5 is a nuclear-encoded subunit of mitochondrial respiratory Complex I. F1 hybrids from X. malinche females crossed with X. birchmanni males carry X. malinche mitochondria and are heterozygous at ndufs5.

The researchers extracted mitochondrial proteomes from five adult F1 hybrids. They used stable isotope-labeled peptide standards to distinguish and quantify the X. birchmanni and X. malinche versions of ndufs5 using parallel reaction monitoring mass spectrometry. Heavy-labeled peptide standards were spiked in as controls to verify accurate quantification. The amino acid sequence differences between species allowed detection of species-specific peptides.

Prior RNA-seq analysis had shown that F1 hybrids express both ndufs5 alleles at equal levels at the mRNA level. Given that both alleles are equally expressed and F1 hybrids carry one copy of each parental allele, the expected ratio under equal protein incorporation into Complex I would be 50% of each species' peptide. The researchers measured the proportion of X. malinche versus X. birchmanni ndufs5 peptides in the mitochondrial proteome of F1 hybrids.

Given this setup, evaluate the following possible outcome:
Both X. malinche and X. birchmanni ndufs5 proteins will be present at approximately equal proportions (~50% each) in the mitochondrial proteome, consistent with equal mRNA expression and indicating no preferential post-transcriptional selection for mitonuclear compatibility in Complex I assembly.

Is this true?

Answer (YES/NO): NO